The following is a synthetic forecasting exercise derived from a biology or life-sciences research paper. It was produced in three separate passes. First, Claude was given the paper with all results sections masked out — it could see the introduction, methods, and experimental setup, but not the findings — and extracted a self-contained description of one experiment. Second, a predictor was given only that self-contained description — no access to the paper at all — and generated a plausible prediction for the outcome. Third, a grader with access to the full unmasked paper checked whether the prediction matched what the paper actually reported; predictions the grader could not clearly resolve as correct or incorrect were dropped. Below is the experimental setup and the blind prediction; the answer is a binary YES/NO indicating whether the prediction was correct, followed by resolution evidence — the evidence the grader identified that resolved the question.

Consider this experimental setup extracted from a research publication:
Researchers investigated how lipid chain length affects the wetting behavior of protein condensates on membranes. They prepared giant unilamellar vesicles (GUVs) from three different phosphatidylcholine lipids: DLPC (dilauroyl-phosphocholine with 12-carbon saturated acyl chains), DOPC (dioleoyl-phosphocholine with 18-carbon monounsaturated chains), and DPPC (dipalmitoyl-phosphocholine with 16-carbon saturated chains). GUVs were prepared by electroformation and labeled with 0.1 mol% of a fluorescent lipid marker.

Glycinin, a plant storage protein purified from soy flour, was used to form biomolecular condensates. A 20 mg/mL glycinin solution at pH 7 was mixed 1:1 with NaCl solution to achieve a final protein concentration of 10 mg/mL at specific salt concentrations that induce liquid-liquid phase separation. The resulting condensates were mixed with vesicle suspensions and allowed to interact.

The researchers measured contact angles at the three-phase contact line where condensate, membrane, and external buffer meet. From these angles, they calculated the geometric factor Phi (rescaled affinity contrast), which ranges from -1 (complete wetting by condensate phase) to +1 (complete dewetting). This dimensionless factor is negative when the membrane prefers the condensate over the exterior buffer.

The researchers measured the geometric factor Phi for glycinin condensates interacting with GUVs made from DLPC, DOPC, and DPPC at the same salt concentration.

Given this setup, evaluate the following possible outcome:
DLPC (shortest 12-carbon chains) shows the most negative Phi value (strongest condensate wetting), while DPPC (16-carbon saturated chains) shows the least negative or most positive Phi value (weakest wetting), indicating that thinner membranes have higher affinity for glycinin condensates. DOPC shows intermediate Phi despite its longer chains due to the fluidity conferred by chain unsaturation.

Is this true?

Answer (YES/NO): NO